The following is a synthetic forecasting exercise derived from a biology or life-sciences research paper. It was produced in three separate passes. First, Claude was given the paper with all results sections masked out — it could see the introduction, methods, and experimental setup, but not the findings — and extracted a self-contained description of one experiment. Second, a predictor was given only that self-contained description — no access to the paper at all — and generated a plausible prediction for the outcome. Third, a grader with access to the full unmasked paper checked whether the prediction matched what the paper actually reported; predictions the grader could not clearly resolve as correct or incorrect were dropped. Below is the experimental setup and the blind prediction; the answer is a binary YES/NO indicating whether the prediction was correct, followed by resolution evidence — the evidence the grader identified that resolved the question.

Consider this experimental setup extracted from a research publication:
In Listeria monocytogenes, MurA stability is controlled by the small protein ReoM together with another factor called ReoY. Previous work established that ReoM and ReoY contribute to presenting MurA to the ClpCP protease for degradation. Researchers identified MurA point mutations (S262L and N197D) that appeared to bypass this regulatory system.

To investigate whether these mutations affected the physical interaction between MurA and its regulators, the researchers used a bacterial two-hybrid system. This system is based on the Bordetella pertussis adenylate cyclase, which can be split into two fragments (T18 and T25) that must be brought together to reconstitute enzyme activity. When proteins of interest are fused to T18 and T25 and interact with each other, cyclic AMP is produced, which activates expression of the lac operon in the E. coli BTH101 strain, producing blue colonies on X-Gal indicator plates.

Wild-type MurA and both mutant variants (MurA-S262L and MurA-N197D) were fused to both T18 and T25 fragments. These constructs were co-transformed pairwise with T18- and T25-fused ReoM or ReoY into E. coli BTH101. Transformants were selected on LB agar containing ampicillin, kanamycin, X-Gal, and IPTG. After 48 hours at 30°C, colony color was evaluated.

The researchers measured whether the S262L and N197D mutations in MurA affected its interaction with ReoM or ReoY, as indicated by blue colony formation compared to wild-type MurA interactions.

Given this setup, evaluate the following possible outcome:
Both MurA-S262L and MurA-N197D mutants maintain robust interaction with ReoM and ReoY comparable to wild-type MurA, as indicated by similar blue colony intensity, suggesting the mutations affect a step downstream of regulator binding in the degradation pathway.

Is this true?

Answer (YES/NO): NO